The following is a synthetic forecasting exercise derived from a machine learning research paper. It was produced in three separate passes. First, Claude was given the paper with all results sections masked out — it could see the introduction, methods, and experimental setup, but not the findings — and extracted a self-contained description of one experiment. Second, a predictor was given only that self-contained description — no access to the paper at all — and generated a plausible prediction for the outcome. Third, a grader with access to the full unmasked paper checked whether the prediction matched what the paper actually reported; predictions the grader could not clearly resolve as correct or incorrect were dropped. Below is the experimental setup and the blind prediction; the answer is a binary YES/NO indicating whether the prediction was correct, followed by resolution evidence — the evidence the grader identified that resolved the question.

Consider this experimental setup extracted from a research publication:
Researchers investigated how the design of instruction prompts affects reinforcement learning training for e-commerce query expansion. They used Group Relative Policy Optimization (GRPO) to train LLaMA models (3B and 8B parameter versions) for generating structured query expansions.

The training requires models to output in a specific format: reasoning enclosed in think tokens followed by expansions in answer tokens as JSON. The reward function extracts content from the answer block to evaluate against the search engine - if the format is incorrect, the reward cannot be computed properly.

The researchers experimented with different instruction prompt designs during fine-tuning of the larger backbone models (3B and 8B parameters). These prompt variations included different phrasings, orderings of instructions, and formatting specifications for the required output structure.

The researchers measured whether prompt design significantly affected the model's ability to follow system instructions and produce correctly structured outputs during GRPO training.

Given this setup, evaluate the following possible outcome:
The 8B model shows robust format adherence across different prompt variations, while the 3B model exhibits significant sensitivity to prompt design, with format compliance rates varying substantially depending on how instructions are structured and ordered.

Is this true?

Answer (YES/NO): NO